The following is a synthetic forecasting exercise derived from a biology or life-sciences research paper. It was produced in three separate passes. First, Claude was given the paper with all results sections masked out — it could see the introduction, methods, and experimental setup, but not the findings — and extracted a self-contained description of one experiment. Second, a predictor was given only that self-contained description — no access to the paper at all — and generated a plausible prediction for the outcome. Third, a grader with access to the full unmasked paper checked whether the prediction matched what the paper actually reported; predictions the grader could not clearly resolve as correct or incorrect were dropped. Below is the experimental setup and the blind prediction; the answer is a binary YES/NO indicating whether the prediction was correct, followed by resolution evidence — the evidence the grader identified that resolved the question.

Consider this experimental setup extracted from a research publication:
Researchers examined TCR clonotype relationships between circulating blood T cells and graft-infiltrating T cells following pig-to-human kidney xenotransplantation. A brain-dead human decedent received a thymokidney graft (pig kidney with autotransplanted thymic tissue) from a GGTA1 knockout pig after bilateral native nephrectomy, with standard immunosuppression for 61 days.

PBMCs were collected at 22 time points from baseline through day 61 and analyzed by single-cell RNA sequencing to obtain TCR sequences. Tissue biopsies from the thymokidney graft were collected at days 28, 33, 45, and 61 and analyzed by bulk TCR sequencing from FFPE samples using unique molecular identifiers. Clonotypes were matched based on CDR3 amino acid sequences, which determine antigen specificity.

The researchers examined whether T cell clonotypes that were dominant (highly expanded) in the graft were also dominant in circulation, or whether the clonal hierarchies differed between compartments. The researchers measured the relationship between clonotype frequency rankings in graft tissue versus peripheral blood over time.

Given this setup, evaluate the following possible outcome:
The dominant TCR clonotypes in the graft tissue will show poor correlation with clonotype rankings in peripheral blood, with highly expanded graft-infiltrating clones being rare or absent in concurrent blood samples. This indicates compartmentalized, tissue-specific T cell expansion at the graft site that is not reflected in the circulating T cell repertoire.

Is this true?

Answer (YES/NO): YES